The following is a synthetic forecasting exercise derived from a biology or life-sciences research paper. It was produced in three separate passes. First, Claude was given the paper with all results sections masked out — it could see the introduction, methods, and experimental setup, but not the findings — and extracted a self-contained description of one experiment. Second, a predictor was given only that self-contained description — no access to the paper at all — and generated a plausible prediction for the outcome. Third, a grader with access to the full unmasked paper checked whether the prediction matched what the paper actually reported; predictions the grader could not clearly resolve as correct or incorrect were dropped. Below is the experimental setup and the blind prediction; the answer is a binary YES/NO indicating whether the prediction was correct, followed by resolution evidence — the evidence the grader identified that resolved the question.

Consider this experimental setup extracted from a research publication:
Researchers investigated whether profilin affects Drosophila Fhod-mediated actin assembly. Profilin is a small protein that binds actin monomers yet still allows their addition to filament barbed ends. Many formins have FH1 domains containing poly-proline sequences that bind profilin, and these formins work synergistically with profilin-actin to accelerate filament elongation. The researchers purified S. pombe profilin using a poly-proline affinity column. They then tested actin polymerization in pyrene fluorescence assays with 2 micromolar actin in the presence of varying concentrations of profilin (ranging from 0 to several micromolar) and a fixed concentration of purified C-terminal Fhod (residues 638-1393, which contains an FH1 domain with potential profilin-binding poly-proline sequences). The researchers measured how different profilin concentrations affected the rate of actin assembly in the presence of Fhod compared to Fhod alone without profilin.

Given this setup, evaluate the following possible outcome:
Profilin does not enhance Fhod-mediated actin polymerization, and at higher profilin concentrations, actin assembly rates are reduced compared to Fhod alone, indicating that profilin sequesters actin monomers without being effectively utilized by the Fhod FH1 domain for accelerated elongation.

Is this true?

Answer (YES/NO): YES